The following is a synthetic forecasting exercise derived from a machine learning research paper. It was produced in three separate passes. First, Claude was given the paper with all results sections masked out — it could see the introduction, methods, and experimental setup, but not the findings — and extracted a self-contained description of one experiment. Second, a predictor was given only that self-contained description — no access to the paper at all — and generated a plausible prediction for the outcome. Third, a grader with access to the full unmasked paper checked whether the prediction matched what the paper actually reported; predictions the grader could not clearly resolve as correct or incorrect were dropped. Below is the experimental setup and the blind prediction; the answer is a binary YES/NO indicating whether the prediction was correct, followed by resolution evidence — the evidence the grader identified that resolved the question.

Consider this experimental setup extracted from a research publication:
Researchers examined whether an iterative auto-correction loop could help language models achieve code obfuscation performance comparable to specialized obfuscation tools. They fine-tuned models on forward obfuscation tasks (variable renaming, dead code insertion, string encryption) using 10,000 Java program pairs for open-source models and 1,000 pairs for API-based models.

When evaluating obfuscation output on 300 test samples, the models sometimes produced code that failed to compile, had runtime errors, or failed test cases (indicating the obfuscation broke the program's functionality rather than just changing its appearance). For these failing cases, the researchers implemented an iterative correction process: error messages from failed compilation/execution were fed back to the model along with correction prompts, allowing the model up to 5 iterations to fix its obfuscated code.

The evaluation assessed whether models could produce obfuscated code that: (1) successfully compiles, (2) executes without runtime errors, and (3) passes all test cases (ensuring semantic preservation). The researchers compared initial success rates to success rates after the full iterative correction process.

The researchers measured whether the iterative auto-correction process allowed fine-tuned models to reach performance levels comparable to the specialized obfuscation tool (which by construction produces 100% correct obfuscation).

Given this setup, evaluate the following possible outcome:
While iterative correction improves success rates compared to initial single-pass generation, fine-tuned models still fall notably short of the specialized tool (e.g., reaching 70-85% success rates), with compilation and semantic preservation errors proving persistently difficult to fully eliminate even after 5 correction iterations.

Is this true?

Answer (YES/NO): NO